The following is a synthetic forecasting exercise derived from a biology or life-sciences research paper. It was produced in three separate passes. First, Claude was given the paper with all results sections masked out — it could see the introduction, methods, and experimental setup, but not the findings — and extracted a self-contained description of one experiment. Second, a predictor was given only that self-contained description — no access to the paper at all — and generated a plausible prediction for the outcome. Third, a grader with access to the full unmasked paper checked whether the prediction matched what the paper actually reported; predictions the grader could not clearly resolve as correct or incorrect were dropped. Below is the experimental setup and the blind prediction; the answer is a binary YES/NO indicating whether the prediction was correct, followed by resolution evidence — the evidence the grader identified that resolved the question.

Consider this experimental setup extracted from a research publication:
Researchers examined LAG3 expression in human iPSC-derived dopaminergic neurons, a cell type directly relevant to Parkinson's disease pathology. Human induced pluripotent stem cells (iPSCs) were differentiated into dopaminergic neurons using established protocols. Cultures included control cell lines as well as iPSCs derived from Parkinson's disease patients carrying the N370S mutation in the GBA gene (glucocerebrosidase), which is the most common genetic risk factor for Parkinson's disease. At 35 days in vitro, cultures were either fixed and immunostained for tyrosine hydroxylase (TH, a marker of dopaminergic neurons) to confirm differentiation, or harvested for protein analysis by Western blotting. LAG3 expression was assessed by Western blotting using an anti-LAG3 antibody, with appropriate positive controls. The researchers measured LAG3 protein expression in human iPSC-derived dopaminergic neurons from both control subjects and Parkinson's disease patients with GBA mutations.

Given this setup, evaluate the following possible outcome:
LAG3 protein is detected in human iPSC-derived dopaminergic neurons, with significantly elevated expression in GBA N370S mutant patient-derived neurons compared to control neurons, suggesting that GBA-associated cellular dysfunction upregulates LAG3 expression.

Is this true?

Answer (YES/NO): NO